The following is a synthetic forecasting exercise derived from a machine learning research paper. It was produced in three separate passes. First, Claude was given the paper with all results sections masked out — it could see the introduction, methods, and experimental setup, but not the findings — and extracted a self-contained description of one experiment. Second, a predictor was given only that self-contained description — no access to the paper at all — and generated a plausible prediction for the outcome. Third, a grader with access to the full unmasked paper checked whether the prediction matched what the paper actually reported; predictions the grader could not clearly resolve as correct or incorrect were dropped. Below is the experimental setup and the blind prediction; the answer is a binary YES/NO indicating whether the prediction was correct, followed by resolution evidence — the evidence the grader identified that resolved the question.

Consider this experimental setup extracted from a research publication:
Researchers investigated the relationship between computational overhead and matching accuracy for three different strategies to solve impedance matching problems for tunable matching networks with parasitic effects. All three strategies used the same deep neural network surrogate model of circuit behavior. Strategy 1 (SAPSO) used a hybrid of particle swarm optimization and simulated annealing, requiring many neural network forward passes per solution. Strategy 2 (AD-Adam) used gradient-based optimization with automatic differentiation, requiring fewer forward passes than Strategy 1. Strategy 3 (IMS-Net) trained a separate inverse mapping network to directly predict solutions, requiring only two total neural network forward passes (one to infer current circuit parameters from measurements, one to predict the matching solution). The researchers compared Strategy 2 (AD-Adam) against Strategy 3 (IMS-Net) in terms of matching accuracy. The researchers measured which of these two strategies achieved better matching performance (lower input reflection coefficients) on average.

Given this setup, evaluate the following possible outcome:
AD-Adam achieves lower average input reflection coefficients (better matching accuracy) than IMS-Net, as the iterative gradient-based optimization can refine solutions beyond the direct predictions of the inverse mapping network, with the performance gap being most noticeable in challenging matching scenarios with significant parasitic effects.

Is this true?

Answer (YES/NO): NO